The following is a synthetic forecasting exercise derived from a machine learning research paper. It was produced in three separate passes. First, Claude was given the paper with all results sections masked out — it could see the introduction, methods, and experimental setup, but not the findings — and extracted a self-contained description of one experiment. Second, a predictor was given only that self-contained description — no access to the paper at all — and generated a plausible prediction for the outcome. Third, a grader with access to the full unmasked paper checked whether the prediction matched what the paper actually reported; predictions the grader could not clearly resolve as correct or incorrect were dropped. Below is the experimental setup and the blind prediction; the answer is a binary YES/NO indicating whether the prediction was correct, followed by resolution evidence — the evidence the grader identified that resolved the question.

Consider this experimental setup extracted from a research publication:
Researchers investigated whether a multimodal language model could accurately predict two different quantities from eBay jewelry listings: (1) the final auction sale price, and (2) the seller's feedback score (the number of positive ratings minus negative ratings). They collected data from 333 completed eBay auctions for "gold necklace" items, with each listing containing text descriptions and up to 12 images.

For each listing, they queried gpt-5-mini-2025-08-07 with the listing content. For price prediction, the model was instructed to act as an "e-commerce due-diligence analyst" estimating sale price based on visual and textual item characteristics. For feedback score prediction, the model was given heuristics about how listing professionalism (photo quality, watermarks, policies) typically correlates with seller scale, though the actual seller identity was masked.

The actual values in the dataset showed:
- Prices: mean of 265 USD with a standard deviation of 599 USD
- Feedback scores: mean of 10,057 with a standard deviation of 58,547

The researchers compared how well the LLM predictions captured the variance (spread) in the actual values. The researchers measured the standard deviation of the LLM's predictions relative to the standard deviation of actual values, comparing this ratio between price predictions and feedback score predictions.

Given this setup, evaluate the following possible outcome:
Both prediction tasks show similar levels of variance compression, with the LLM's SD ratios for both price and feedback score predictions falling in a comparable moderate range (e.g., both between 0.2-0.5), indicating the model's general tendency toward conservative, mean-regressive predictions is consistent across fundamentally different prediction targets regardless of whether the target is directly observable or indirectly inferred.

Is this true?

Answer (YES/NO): NO